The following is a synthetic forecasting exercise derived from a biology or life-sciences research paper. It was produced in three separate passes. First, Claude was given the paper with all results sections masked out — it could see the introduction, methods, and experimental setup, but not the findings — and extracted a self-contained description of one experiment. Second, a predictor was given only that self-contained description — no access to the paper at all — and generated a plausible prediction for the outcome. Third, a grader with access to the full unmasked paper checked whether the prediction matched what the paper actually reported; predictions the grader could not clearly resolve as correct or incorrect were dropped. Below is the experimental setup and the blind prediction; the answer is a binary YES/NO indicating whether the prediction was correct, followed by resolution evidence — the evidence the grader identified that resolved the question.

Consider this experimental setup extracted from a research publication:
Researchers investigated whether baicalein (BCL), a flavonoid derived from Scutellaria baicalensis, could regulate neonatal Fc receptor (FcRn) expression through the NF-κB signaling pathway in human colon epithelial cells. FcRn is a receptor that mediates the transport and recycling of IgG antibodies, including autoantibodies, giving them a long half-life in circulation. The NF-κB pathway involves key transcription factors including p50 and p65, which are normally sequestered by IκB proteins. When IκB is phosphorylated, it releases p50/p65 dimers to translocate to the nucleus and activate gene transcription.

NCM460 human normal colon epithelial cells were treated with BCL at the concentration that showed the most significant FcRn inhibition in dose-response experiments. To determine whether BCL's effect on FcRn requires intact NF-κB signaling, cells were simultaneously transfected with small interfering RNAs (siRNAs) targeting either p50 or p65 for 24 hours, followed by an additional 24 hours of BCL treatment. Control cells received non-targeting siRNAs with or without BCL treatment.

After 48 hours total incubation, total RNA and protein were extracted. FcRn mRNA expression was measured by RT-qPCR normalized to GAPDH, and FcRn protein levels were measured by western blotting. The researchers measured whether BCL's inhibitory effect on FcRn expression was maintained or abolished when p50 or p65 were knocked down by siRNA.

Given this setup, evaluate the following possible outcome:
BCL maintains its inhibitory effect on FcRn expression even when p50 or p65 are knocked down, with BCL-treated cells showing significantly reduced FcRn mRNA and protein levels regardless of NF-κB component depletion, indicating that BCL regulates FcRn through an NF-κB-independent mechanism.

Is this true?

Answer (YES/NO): NO